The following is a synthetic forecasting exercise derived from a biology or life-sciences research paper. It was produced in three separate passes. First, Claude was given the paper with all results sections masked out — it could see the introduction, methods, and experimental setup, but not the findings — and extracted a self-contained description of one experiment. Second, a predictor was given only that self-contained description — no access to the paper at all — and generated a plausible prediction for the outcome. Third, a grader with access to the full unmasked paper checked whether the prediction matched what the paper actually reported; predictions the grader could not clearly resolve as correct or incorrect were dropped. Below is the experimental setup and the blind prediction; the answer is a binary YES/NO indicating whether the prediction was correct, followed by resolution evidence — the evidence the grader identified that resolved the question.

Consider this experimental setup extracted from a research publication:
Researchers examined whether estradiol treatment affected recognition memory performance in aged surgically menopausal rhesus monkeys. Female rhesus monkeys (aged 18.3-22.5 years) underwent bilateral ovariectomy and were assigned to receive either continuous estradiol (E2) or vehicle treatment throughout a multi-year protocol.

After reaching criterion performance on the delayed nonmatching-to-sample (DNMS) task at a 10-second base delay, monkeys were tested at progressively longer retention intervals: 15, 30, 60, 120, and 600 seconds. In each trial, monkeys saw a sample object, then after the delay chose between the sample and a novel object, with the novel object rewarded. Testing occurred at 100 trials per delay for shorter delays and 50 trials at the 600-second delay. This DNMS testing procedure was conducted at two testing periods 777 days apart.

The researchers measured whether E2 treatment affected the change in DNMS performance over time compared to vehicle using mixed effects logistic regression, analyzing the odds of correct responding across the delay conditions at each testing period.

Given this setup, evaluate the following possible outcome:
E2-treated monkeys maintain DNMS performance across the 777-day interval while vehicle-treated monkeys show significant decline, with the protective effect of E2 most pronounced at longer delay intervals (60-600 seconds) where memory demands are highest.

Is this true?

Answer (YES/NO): NO